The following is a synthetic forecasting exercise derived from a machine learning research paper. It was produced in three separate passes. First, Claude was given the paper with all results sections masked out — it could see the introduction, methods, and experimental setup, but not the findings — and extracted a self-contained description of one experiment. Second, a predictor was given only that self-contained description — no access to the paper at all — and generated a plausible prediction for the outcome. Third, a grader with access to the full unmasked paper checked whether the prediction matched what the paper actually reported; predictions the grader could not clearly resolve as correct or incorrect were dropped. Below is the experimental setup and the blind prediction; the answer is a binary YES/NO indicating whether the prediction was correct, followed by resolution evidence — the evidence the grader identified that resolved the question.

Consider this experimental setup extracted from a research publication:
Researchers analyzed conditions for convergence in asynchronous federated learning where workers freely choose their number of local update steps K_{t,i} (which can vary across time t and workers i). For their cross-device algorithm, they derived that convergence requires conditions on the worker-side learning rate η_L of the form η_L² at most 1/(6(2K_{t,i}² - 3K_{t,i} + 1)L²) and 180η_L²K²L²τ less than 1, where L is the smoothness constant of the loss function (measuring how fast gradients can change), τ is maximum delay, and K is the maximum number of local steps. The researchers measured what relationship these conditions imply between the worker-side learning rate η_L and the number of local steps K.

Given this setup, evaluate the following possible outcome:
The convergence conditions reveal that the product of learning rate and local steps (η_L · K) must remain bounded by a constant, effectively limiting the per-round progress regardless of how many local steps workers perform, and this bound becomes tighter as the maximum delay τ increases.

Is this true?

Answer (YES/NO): NO